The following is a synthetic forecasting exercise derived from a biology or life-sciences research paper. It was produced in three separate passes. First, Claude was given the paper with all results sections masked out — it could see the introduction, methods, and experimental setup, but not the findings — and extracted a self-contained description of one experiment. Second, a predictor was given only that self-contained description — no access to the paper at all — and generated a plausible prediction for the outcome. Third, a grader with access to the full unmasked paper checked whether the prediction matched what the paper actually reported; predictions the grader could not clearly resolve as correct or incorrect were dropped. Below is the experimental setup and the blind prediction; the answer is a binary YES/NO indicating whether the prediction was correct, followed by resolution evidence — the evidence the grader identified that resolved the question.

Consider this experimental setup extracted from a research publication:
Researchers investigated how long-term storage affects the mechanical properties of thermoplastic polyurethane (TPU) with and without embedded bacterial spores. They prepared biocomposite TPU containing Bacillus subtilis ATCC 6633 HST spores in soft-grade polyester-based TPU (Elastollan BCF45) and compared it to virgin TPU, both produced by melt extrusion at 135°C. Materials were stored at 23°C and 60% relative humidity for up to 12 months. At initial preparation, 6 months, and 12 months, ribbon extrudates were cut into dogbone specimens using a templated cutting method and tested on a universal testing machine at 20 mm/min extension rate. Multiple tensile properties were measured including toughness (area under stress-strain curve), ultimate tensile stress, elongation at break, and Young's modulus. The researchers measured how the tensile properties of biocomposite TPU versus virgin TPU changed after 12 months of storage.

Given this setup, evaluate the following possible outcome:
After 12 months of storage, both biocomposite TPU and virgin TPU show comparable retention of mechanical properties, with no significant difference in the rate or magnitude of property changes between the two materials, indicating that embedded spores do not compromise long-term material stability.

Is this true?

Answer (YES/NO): YES